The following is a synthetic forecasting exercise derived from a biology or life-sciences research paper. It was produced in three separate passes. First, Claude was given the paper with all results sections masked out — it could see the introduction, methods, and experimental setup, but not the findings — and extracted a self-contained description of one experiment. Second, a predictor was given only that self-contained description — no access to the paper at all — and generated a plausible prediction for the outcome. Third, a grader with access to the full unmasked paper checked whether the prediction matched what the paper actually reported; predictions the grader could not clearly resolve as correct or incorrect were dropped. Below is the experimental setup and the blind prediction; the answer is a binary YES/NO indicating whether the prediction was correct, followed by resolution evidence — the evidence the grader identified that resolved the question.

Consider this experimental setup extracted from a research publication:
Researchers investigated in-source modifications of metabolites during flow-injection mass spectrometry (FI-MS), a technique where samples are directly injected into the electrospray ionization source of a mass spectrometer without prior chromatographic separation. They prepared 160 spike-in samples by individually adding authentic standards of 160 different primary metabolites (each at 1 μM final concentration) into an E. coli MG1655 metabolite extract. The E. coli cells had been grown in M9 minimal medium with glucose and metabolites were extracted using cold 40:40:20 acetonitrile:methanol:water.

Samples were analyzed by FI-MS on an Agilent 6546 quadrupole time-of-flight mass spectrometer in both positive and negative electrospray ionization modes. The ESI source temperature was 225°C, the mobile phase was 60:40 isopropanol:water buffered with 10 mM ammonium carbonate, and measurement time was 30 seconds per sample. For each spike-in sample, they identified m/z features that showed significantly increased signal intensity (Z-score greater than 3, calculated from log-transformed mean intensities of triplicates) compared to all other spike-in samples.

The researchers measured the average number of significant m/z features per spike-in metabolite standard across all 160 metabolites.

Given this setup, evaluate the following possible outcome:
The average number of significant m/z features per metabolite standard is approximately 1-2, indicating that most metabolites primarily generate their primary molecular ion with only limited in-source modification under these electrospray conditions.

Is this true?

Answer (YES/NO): NO